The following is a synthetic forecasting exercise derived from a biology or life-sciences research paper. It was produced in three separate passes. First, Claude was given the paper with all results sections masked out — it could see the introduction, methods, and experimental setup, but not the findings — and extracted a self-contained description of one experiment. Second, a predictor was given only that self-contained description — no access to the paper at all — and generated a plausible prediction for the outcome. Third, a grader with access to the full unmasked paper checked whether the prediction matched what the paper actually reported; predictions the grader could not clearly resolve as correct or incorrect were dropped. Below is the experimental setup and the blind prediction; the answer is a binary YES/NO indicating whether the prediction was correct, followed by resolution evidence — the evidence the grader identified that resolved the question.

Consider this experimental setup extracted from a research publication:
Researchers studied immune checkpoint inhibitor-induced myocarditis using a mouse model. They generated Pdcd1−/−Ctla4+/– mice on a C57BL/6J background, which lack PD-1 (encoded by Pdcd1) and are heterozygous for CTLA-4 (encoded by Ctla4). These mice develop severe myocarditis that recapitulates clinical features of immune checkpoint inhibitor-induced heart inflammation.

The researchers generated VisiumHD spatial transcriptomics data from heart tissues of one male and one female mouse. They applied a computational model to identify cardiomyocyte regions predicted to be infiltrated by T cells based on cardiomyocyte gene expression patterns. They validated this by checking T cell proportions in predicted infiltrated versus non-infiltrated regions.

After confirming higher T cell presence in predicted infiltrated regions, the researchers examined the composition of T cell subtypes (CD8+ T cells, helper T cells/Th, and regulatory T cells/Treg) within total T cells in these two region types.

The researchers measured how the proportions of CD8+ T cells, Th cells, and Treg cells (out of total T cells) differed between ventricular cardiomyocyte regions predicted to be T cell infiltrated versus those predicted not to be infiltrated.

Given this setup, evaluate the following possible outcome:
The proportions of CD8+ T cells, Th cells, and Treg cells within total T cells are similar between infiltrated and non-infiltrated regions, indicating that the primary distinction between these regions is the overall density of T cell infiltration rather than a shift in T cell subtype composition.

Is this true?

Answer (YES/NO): NO